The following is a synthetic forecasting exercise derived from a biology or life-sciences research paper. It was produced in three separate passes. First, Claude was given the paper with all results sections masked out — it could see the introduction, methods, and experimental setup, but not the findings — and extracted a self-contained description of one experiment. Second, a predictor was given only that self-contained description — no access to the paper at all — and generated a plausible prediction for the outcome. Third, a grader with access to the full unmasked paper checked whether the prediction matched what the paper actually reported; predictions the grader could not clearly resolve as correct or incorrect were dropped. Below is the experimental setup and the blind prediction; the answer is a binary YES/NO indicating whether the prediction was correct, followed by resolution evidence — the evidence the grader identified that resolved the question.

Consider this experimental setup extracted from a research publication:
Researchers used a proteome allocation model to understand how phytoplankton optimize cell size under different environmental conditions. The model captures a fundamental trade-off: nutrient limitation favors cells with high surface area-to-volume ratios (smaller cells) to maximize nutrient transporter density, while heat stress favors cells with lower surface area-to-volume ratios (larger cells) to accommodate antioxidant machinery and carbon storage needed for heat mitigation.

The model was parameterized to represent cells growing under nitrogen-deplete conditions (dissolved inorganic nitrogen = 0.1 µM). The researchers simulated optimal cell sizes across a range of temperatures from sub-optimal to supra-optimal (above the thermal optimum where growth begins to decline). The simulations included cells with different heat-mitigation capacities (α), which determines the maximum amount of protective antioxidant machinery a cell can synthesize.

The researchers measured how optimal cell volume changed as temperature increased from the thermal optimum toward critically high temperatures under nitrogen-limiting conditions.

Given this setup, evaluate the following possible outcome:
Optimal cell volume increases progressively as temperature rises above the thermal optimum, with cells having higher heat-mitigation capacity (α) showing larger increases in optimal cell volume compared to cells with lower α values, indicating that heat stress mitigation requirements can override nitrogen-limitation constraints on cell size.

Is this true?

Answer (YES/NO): NO